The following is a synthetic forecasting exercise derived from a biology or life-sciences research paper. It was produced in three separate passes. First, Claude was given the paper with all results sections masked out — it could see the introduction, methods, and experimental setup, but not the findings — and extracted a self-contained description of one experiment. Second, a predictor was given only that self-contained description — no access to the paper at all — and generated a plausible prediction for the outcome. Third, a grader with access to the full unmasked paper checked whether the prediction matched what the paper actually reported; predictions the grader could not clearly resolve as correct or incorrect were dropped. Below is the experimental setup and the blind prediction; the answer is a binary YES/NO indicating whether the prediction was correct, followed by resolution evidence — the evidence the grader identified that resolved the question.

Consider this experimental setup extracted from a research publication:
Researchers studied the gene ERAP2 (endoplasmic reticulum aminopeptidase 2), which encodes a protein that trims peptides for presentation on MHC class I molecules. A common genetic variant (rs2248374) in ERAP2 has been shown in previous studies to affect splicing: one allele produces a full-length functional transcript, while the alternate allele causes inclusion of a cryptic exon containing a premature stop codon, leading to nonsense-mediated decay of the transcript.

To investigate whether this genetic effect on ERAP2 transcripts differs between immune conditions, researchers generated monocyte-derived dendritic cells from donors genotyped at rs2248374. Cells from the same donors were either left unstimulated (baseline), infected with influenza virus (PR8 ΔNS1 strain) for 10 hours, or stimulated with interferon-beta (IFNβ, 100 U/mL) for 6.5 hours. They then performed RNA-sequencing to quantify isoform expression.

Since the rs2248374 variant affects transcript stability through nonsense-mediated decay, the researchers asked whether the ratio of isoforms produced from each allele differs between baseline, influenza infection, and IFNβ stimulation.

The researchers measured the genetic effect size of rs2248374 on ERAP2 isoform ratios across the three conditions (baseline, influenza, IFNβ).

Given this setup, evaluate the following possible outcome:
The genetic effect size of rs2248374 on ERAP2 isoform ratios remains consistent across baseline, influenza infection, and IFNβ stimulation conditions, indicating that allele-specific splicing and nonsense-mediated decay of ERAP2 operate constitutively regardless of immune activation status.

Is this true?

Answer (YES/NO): NO